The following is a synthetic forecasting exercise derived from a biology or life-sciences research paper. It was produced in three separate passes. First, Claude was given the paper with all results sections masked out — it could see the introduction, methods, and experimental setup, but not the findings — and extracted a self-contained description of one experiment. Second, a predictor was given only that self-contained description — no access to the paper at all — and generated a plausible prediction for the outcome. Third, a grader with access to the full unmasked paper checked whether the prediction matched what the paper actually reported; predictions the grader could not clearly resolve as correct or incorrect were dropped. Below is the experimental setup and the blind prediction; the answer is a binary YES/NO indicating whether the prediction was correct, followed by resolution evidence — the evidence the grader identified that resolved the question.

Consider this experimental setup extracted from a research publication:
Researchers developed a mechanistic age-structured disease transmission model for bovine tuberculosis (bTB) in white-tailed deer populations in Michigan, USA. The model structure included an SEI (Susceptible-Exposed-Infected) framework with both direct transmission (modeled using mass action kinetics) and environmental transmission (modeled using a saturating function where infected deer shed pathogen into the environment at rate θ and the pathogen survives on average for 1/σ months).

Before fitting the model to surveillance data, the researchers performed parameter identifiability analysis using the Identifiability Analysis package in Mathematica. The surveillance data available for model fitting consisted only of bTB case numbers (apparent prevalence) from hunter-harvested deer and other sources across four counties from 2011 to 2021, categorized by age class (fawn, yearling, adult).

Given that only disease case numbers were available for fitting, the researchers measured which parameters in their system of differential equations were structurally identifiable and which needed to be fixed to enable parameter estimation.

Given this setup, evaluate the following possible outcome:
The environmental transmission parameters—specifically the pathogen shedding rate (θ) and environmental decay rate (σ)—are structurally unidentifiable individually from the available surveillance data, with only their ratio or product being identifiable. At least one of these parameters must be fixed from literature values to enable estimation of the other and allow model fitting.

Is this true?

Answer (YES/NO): NO